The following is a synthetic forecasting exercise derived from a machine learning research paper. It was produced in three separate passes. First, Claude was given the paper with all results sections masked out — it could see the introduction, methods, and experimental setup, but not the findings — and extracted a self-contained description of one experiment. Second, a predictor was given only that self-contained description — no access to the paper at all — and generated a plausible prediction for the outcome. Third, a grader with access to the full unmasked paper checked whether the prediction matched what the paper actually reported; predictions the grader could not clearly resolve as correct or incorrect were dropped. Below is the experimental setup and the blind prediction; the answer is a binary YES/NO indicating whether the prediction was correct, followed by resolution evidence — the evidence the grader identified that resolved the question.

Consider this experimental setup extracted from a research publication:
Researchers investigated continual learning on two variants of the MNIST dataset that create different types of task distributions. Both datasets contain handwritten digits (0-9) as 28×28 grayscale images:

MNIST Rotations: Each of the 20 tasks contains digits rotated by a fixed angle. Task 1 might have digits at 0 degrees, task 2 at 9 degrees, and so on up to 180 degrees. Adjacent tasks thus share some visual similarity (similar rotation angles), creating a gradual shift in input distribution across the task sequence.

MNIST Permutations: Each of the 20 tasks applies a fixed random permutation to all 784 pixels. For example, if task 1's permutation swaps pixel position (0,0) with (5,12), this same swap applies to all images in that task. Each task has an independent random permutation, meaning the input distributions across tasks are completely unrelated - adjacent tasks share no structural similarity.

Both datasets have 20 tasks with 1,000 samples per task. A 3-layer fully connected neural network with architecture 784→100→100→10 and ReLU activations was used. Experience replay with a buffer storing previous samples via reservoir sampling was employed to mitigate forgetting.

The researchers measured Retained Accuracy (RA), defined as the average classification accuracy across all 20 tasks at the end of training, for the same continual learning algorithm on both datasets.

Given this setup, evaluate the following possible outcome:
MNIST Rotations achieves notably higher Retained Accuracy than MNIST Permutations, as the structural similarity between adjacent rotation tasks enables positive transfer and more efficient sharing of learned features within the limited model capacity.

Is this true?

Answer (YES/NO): YES